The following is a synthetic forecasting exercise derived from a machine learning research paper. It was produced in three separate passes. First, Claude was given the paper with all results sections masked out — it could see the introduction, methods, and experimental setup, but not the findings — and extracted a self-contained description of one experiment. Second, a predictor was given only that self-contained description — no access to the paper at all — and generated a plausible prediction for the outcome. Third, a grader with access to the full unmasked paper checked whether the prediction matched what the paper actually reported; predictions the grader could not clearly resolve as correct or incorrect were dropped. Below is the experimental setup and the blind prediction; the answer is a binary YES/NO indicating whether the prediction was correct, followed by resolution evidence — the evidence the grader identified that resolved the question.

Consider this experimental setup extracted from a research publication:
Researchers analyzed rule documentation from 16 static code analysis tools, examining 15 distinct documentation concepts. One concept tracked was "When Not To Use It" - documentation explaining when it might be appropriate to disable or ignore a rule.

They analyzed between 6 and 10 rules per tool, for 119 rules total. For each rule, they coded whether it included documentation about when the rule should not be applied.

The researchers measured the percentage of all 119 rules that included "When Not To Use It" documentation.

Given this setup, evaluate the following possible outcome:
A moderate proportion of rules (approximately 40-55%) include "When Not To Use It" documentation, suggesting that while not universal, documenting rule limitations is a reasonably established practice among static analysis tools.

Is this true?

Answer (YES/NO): NO